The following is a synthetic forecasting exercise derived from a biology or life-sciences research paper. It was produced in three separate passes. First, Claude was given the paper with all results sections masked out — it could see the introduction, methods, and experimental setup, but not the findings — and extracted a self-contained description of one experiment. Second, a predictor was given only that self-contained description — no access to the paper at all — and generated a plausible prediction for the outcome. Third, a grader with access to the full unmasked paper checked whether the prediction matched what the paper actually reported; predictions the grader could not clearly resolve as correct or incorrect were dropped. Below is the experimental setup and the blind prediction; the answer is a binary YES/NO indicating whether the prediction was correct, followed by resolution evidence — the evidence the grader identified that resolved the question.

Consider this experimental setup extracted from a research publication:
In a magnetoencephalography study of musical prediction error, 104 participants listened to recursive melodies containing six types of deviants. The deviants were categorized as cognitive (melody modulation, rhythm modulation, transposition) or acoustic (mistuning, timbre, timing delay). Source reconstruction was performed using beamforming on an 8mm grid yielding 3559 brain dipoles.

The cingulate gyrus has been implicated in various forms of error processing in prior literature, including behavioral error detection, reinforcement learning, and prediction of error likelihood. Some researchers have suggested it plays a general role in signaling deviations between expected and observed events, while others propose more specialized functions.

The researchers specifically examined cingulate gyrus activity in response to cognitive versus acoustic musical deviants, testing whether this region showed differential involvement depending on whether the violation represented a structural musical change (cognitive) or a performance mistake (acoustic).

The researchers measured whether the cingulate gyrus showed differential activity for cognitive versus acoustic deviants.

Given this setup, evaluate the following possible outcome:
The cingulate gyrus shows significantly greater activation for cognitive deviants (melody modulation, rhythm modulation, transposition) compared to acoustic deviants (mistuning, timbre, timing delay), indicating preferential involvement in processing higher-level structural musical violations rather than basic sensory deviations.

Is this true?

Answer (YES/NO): YES